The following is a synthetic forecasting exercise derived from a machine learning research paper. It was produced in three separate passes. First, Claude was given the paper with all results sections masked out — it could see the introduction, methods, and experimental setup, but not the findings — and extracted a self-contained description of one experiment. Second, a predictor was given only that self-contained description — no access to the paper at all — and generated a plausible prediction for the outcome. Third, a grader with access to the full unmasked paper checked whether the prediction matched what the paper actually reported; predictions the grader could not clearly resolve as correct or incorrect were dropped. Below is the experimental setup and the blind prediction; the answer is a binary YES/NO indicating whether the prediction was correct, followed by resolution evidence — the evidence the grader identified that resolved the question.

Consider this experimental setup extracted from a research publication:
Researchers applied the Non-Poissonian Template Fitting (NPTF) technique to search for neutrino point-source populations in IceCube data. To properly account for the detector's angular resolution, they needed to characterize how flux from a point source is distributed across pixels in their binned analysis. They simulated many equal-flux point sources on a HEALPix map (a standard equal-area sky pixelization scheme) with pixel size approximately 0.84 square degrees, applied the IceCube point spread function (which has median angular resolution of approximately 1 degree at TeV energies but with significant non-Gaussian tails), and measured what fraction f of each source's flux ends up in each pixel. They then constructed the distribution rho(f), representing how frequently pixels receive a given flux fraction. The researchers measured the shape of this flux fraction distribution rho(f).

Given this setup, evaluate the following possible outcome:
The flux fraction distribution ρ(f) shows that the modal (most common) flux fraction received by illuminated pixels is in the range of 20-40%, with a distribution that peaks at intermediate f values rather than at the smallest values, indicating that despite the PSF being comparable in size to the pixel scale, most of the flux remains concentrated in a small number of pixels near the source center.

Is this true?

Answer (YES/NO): NO